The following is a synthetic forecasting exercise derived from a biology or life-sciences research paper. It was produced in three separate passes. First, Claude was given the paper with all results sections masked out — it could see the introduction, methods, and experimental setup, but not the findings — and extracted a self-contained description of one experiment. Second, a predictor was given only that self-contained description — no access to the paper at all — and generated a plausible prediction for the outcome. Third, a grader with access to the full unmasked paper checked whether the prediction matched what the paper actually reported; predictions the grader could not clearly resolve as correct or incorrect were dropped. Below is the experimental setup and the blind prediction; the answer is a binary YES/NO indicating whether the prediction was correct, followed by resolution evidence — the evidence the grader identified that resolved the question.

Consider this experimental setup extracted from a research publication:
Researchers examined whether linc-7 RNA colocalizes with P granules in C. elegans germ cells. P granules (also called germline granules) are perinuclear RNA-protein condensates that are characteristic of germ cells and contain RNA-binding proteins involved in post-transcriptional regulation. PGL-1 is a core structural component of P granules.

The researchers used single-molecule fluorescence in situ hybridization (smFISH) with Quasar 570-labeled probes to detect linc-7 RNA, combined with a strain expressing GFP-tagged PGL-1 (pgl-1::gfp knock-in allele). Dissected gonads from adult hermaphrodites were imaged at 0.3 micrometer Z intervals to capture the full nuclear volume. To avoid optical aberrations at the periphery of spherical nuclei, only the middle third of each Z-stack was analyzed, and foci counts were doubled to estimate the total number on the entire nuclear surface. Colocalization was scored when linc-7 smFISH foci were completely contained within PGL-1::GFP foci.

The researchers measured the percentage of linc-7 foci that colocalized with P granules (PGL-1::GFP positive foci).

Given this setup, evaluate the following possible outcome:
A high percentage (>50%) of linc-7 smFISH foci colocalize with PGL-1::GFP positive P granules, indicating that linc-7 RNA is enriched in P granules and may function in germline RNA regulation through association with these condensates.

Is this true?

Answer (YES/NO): YES